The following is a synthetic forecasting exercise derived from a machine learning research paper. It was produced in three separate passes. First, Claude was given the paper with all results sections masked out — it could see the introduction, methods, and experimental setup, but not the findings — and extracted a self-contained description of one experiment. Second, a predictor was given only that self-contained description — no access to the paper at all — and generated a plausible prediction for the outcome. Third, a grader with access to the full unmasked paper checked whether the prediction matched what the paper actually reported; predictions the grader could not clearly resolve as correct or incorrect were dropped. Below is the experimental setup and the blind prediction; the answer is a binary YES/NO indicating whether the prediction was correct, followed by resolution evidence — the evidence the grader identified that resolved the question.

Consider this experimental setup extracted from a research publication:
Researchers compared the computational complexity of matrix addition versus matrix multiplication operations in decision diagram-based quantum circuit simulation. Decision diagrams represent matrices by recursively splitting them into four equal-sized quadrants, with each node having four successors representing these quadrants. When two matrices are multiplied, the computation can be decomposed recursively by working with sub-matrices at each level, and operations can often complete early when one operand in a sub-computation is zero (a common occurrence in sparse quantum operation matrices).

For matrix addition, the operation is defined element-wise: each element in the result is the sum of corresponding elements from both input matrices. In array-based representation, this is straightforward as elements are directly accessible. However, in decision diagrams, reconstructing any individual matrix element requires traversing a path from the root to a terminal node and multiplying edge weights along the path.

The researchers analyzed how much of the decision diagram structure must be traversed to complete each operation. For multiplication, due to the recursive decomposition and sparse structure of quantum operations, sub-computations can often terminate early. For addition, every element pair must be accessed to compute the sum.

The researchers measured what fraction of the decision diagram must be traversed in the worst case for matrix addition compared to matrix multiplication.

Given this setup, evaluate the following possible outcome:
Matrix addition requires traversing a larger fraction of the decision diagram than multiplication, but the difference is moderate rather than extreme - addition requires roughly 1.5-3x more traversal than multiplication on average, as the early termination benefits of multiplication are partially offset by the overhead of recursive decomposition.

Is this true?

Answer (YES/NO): NO